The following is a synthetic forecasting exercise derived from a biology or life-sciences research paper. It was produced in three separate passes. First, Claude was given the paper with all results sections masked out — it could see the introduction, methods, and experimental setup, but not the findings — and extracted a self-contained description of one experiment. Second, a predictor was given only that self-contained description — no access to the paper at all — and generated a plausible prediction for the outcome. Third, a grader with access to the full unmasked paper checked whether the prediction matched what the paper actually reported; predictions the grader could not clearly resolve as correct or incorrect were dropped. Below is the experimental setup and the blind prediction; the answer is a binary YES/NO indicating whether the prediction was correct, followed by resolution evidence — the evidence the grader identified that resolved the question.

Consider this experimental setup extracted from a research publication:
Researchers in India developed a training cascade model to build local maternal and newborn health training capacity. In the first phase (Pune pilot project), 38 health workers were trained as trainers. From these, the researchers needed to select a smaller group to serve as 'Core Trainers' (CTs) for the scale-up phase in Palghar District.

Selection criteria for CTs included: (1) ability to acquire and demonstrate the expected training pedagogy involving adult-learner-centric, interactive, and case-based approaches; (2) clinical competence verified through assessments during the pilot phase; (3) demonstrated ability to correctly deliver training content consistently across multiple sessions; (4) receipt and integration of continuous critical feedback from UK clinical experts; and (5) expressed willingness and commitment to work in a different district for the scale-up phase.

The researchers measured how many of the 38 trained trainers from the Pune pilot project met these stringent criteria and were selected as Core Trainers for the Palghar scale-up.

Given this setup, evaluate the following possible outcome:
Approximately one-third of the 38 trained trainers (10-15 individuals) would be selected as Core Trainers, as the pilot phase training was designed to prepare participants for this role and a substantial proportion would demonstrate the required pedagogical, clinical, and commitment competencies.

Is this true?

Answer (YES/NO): NO